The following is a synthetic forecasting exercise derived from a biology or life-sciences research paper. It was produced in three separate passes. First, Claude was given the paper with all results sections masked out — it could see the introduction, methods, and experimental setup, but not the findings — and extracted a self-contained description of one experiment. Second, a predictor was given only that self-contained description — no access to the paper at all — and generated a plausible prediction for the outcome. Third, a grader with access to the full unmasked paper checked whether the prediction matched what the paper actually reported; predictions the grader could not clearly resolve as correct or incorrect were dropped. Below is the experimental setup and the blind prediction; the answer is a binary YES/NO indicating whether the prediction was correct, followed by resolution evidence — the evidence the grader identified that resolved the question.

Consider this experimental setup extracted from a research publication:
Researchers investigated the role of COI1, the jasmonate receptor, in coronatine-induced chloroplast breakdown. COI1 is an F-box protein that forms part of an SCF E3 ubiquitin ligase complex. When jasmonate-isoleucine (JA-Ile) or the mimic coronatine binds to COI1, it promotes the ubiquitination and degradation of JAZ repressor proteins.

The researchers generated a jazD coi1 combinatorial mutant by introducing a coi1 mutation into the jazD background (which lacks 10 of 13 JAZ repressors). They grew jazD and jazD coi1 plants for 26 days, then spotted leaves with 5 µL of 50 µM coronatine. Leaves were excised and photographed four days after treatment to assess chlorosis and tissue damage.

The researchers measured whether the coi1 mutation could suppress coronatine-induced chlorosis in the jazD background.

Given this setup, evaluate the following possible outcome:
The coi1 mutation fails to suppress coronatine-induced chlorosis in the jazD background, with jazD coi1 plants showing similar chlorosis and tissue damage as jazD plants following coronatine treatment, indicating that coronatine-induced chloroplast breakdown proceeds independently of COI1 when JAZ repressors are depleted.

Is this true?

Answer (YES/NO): NO